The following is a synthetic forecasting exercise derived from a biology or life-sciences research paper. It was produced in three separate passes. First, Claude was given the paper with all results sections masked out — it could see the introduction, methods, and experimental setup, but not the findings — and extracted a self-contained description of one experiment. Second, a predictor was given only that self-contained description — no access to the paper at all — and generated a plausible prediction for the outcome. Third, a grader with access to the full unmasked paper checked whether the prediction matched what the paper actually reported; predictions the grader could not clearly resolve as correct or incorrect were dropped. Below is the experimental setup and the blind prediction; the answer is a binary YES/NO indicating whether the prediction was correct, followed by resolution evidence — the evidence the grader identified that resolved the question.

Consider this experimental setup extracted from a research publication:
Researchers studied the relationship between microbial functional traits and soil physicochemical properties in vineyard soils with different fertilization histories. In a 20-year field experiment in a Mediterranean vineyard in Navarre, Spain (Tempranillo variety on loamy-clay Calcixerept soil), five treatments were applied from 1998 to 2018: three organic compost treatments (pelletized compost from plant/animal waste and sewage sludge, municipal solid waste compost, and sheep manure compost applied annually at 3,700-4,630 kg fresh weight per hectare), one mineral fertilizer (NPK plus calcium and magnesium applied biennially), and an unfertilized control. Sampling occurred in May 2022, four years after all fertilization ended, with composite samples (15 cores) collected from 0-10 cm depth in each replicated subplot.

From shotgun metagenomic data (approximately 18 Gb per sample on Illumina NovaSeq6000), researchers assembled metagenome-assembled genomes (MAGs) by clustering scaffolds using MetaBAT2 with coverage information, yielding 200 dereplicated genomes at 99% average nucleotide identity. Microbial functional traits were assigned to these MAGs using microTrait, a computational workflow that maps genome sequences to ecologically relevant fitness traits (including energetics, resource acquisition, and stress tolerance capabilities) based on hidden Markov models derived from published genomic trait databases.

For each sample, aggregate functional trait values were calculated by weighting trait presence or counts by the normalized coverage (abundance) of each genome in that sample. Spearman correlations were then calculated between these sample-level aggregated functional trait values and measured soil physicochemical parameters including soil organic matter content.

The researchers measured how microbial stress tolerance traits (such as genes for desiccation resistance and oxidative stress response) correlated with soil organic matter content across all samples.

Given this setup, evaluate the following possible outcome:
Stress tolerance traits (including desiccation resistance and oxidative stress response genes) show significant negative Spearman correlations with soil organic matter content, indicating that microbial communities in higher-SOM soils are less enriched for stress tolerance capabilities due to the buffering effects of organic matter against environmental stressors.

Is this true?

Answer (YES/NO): YES